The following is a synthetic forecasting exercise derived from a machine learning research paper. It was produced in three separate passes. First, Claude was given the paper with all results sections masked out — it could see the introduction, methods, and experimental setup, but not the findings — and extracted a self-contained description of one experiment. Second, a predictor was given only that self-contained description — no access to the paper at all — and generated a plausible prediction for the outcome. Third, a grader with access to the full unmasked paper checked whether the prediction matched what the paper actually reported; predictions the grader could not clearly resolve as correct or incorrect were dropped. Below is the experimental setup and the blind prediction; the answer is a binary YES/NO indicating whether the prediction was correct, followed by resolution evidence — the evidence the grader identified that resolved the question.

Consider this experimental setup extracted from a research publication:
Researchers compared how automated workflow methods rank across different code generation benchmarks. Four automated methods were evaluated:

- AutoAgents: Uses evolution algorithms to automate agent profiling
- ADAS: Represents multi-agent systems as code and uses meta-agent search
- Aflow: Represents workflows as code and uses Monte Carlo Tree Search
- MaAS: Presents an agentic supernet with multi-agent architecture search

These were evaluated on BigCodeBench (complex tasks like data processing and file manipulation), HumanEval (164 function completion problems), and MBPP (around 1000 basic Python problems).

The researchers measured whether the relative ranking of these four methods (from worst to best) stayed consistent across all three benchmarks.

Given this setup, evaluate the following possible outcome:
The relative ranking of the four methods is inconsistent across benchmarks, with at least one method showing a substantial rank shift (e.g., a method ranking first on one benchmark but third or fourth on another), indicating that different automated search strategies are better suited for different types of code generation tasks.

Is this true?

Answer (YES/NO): NO